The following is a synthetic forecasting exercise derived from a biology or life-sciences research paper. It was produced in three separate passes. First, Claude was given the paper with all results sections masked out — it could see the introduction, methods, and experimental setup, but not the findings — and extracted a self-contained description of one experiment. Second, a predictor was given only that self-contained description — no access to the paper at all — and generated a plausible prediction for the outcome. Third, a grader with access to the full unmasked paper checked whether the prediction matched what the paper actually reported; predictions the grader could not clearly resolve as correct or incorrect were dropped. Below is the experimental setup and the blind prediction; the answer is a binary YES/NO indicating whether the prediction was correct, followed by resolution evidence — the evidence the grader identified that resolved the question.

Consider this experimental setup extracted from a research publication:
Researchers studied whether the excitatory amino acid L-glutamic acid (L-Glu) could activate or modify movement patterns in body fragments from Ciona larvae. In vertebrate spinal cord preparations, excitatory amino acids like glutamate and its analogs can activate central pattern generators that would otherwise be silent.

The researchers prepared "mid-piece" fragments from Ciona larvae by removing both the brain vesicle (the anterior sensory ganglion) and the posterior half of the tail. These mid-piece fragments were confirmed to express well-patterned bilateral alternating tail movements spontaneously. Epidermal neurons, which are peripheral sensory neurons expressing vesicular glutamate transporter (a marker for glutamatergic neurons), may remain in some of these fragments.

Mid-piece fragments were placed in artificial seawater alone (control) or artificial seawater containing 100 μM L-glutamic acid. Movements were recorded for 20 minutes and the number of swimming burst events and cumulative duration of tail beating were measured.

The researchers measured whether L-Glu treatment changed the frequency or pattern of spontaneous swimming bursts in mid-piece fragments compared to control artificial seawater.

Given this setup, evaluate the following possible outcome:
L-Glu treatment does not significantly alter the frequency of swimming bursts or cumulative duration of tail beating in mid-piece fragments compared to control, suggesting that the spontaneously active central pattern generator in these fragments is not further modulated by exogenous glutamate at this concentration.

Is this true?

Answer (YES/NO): YES